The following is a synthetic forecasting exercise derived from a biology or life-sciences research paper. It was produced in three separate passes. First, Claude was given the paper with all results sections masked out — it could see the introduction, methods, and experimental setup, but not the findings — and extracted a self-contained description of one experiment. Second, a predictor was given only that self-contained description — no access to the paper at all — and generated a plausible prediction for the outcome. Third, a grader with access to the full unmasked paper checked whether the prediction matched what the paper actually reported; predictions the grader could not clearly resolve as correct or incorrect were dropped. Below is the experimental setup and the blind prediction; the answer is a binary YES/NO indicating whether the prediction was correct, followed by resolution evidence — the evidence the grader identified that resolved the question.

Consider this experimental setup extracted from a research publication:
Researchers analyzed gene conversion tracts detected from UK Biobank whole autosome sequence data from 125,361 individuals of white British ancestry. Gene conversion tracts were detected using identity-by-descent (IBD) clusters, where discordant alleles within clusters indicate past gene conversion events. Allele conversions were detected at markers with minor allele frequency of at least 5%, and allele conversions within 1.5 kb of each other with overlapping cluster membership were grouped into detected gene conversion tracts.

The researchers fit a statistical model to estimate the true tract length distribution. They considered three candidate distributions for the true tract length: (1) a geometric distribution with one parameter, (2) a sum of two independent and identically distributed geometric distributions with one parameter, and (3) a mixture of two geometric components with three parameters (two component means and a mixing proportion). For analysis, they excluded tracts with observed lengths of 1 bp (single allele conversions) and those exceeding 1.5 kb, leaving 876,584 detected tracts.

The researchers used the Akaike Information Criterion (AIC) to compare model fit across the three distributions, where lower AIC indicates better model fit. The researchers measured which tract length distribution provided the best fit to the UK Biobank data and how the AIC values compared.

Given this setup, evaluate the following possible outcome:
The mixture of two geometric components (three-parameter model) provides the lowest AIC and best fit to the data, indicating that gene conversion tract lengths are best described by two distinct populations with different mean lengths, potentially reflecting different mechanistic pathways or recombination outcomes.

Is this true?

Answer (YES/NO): YES